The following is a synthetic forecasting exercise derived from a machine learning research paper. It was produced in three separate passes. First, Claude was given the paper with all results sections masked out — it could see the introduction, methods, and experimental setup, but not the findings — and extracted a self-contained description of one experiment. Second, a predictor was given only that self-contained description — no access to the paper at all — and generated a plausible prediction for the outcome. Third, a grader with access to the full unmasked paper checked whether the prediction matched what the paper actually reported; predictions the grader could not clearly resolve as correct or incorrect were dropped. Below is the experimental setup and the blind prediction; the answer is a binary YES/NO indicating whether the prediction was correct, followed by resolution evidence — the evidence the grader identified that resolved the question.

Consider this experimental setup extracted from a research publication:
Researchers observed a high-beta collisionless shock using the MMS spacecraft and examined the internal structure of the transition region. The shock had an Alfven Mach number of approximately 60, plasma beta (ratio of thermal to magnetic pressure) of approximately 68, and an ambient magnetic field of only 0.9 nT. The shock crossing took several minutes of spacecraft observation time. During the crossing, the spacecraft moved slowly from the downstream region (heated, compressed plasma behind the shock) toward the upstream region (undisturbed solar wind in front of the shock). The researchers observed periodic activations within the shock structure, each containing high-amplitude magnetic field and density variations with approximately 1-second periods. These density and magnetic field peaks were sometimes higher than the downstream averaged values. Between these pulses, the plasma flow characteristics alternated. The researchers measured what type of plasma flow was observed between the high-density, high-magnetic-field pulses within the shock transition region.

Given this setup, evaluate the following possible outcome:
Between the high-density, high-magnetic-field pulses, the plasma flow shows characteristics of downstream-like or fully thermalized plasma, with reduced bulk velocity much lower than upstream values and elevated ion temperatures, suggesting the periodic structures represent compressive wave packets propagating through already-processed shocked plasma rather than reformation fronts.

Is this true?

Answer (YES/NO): NO